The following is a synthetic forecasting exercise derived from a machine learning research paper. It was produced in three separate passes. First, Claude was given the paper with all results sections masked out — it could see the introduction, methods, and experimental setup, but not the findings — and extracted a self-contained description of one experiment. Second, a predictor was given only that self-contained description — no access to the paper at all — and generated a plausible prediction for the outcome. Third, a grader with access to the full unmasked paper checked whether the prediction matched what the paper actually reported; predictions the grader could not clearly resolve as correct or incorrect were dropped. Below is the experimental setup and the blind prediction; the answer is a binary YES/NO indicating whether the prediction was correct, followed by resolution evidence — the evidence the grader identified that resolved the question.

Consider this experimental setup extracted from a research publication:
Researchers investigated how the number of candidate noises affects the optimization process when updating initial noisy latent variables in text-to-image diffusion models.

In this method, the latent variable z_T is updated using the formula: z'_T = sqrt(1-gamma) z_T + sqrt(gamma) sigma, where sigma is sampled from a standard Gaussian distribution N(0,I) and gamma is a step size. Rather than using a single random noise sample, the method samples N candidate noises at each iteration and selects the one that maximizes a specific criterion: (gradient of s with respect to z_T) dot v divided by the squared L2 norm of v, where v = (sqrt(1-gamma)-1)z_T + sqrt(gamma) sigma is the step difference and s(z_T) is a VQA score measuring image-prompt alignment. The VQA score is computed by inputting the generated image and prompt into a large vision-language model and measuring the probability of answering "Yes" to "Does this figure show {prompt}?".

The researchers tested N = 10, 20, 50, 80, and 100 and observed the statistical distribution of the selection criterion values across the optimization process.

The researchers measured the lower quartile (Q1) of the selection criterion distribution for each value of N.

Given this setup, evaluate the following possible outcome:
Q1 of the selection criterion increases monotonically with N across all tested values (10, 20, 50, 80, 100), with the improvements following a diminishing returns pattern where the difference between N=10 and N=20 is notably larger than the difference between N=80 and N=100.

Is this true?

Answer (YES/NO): YES